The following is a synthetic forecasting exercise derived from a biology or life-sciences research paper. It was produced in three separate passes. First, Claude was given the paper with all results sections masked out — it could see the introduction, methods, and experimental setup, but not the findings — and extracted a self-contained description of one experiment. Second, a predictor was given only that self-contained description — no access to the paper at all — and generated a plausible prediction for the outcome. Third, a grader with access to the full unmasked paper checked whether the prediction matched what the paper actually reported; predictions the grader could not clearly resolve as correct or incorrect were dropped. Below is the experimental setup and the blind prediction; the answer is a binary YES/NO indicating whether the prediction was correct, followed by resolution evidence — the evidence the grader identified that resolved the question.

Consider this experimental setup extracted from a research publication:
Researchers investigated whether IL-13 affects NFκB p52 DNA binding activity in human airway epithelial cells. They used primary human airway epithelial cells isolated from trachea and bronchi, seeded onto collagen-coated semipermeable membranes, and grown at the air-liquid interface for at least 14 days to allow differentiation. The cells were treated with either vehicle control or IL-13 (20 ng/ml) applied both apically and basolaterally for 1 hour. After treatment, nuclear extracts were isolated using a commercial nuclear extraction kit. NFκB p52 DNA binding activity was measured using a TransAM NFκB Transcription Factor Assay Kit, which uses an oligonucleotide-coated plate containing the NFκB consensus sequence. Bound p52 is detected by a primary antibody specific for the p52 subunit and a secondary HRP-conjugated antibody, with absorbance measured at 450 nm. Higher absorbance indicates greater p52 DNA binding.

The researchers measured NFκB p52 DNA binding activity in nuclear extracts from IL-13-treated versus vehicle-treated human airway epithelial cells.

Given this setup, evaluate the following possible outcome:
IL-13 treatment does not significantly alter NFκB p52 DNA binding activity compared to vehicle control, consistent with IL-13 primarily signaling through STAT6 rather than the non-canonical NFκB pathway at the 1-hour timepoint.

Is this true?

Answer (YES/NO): YES